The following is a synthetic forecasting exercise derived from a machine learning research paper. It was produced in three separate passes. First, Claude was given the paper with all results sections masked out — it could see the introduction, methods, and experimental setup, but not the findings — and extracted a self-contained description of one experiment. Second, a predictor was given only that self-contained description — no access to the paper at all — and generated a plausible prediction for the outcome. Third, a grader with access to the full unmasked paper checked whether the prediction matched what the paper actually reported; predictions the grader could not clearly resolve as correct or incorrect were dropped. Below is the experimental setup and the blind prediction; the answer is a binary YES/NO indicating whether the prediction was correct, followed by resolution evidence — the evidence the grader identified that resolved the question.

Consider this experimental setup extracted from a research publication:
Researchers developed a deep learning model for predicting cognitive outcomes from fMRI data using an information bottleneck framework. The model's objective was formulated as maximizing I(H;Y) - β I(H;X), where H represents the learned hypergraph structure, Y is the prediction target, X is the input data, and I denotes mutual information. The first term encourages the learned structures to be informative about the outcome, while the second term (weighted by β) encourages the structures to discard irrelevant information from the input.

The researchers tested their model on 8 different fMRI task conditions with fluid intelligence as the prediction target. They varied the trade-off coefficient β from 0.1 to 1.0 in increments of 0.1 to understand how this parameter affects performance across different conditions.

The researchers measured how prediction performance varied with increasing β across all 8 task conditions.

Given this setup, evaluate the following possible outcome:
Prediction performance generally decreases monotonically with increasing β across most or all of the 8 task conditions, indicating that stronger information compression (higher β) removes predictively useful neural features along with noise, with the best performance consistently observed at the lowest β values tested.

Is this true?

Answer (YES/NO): NO